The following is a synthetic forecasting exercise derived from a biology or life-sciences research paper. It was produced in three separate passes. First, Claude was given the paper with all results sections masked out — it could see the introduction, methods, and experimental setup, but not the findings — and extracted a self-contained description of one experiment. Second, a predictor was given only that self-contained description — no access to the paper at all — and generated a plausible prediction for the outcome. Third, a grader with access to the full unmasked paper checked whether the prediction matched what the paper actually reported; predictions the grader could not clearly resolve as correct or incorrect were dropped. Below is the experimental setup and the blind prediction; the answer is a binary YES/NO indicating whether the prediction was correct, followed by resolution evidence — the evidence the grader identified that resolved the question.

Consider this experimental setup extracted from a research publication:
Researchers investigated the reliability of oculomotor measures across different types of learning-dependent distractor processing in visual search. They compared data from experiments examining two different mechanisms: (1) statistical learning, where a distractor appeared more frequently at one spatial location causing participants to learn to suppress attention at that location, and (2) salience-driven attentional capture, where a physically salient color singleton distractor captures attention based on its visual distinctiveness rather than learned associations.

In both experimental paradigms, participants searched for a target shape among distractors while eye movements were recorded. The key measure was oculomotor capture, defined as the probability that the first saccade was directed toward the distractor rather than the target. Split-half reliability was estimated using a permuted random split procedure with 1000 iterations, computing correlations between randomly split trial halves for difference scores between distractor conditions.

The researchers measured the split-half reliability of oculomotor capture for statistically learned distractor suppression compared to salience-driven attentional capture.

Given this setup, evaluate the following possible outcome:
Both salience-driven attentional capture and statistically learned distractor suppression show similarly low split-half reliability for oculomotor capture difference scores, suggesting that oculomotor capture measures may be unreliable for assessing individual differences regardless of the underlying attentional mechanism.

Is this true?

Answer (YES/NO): NO